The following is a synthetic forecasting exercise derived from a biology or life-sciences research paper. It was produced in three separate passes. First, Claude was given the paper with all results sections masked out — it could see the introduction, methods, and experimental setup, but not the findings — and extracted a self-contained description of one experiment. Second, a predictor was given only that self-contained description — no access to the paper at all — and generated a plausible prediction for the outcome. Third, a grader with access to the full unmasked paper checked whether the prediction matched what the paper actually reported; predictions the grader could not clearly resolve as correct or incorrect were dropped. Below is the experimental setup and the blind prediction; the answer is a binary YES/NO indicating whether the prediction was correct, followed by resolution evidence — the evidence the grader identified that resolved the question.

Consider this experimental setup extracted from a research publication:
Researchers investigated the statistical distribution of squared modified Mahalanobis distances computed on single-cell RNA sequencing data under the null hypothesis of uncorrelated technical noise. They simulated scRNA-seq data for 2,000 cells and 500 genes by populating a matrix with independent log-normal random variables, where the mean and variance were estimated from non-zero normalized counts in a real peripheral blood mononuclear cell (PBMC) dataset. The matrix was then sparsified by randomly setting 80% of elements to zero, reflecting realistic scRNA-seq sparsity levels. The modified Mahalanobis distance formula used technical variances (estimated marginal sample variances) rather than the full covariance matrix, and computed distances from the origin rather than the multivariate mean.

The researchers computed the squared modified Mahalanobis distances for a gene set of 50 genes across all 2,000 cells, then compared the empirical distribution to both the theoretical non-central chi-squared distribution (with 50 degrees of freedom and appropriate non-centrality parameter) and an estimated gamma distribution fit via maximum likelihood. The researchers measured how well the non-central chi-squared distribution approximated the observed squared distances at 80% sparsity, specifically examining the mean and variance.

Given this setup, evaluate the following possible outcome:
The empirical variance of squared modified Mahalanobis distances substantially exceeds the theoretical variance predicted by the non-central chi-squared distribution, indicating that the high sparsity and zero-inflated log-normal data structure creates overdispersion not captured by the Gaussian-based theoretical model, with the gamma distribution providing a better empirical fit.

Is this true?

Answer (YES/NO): YES